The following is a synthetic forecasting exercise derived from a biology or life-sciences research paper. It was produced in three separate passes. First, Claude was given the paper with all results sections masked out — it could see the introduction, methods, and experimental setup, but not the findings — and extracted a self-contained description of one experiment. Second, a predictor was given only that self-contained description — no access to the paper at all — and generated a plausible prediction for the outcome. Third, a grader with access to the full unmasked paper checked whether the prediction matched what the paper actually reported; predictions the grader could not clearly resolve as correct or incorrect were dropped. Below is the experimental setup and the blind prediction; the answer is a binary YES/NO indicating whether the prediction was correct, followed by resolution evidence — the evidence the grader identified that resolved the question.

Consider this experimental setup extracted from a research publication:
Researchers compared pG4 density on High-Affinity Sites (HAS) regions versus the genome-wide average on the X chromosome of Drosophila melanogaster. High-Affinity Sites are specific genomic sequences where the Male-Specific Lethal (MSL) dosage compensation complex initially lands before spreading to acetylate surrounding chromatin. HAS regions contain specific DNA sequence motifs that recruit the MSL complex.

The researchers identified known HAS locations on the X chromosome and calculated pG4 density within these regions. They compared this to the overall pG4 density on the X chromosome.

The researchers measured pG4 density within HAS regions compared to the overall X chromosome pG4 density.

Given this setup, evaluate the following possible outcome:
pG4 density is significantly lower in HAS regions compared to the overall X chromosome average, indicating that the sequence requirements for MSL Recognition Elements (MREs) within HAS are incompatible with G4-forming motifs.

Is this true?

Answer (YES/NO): YES